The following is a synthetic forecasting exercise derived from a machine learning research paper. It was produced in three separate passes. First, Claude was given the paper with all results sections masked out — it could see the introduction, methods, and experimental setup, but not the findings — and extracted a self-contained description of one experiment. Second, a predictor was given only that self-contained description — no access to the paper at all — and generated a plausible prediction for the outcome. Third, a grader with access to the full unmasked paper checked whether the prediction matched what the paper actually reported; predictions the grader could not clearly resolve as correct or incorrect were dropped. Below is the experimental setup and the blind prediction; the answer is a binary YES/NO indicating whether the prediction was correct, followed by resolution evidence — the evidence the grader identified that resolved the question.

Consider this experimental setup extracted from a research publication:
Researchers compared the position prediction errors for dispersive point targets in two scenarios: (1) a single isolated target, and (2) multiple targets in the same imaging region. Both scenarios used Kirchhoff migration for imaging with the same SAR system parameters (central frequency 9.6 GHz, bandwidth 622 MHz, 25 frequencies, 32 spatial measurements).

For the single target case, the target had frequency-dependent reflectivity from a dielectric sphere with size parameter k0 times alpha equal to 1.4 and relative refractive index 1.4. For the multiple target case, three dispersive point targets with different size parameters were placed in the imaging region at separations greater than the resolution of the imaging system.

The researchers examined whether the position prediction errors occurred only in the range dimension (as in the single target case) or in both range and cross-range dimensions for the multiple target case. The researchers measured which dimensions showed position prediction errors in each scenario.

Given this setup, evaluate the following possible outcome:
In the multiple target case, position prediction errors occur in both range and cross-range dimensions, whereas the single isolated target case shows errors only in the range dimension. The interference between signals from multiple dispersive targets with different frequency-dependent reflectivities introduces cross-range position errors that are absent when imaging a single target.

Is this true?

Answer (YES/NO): YES